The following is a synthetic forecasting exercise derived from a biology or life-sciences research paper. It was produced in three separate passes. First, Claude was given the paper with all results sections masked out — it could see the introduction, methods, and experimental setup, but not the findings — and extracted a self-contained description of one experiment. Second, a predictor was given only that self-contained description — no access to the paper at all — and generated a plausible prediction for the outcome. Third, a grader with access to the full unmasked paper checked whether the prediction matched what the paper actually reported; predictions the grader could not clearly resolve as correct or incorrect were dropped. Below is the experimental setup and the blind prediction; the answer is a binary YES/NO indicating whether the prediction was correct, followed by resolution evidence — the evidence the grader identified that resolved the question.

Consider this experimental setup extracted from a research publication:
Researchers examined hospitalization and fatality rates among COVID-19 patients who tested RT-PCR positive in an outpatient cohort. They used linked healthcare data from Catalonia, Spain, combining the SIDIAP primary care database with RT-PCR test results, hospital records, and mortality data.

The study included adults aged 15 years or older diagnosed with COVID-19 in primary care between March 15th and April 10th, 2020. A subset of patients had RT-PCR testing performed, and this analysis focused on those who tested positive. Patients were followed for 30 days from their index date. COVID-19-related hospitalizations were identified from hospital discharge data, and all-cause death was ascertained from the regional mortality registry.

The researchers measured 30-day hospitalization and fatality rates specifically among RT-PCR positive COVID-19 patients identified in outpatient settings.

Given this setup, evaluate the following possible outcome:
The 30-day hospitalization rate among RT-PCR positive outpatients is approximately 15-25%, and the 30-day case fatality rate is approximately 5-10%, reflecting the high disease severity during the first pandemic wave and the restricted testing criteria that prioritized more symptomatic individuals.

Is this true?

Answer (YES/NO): NO